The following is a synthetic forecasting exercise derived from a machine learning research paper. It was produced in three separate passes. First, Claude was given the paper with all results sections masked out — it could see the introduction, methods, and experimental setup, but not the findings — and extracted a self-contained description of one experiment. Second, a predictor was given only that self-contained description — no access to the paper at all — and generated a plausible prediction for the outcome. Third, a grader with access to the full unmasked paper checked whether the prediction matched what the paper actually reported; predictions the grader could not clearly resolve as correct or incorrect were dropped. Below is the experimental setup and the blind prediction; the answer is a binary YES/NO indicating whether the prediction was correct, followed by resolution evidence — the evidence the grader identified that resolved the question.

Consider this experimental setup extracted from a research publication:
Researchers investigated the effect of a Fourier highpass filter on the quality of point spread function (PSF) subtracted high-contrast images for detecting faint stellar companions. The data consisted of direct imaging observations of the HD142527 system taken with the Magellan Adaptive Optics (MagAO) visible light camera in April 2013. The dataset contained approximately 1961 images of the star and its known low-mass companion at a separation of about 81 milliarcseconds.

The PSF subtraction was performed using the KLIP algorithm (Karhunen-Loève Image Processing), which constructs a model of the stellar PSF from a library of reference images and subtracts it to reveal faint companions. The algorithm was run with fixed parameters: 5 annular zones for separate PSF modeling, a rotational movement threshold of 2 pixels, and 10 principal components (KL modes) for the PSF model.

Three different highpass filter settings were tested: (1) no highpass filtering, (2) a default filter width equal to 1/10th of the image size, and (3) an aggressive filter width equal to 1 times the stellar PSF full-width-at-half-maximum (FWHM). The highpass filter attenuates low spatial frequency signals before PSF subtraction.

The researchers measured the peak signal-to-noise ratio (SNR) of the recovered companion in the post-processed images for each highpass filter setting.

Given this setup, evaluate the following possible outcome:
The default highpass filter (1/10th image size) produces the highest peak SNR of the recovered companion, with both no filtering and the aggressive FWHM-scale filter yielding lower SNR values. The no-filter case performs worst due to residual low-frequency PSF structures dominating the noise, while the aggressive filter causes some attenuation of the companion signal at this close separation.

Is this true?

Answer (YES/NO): NO